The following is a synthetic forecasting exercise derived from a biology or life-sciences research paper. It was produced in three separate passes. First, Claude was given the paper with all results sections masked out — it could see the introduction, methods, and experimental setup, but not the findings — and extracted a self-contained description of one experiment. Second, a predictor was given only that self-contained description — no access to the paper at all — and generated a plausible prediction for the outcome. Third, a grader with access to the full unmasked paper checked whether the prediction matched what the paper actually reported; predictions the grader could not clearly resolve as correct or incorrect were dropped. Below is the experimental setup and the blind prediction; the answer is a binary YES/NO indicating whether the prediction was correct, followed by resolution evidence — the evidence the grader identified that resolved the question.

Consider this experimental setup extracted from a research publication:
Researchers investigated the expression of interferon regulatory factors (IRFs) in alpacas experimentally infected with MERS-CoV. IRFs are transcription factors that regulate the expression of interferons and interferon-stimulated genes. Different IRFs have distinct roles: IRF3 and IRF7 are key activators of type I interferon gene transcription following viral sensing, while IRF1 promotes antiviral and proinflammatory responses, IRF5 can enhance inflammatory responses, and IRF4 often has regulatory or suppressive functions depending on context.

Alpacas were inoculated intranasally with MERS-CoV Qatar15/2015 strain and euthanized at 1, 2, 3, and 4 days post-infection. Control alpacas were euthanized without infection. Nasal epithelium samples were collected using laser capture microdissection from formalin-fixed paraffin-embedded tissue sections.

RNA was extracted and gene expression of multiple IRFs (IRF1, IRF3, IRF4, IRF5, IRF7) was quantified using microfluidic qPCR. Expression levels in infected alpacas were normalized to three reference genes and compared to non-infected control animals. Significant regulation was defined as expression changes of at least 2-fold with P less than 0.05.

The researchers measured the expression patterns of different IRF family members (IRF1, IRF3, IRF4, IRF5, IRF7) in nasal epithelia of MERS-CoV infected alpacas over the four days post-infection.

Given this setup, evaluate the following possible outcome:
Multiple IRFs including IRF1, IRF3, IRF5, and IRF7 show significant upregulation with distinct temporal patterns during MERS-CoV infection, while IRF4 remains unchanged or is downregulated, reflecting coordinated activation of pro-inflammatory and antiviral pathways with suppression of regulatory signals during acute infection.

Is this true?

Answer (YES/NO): NO